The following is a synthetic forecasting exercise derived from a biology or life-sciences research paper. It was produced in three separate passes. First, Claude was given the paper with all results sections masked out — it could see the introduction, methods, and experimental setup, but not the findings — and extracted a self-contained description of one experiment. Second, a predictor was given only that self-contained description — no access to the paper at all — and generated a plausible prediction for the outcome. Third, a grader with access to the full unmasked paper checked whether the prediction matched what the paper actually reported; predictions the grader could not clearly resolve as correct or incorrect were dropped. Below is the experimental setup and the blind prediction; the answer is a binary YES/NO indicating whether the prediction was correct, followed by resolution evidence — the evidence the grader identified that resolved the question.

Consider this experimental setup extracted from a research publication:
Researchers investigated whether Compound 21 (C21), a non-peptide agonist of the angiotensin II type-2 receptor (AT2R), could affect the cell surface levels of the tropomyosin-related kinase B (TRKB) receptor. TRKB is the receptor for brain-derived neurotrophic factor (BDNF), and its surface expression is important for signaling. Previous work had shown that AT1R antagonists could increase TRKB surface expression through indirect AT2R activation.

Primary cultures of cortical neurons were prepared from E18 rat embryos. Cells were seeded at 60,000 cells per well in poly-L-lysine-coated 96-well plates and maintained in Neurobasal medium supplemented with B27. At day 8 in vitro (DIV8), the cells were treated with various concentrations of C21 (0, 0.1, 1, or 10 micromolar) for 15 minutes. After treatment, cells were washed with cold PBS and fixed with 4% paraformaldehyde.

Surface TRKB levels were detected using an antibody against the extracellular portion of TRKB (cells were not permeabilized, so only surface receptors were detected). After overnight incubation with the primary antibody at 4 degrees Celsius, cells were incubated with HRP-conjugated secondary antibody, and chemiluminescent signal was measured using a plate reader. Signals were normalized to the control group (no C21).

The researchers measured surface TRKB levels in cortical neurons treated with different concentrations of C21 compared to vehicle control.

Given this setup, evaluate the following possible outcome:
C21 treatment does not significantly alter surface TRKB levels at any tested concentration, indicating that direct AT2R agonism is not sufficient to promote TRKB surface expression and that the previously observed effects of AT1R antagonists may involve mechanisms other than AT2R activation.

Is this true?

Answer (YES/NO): NO